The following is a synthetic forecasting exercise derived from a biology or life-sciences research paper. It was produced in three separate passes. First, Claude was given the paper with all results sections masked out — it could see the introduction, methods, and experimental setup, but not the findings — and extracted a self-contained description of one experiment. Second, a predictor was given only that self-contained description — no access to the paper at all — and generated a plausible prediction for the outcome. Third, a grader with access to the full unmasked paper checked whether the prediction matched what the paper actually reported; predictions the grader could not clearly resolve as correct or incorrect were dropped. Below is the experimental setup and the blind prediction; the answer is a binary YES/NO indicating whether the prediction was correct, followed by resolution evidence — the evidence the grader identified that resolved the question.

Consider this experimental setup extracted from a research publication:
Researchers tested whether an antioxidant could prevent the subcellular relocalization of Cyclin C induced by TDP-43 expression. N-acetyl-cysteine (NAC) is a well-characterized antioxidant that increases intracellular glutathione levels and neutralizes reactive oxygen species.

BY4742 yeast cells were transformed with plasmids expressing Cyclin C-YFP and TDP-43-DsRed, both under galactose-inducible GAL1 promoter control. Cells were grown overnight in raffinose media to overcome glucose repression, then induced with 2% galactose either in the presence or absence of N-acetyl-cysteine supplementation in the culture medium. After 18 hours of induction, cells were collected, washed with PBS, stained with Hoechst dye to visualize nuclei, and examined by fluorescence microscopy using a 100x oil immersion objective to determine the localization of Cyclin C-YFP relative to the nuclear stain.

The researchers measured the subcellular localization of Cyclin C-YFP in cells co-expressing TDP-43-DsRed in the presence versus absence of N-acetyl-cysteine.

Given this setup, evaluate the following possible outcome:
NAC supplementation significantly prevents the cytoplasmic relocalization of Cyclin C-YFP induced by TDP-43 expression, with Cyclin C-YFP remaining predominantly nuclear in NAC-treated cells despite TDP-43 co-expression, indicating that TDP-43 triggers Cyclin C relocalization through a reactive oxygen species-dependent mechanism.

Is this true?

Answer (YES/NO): YES